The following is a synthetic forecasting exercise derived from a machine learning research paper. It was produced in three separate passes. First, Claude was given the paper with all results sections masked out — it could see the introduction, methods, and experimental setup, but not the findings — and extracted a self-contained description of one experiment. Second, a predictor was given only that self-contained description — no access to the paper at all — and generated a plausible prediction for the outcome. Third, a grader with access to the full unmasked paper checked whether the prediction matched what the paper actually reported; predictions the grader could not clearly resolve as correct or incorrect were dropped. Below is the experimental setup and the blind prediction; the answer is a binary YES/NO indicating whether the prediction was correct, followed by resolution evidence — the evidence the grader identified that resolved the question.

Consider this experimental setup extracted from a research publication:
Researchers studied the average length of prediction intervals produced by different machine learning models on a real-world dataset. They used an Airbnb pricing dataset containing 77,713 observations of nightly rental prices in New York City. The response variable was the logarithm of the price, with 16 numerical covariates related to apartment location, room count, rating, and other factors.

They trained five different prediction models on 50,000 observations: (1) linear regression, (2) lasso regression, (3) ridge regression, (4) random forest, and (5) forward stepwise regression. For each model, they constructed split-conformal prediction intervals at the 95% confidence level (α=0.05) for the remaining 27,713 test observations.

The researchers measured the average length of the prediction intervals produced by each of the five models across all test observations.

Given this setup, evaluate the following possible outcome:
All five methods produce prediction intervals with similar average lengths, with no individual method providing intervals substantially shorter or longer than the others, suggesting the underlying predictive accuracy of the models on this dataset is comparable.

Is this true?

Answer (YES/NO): NO